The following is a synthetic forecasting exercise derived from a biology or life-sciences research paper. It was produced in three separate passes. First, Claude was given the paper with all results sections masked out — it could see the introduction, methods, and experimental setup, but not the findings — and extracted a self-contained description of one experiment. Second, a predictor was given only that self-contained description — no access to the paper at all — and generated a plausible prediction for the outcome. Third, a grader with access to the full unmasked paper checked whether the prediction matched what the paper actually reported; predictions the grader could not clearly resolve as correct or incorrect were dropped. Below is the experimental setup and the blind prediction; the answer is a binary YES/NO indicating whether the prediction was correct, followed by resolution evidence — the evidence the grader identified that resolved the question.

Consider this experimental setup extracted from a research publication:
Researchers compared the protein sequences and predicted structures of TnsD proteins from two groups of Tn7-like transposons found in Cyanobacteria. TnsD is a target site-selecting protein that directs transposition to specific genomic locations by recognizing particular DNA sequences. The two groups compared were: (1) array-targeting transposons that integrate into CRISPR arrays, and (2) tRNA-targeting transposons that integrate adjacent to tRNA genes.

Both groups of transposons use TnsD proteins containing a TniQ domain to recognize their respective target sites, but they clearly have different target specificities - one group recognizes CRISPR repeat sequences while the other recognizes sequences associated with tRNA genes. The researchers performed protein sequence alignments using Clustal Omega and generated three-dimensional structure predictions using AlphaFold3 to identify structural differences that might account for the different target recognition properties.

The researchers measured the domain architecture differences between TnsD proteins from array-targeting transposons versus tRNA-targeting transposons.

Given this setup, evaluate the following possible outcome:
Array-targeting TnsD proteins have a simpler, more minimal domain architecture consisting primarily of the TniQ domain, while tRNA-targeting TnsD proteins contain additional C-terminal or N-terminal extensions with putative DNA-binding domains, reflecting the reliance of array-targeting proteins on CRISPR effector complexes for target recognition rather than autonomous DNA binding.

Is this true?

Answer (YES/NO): NO